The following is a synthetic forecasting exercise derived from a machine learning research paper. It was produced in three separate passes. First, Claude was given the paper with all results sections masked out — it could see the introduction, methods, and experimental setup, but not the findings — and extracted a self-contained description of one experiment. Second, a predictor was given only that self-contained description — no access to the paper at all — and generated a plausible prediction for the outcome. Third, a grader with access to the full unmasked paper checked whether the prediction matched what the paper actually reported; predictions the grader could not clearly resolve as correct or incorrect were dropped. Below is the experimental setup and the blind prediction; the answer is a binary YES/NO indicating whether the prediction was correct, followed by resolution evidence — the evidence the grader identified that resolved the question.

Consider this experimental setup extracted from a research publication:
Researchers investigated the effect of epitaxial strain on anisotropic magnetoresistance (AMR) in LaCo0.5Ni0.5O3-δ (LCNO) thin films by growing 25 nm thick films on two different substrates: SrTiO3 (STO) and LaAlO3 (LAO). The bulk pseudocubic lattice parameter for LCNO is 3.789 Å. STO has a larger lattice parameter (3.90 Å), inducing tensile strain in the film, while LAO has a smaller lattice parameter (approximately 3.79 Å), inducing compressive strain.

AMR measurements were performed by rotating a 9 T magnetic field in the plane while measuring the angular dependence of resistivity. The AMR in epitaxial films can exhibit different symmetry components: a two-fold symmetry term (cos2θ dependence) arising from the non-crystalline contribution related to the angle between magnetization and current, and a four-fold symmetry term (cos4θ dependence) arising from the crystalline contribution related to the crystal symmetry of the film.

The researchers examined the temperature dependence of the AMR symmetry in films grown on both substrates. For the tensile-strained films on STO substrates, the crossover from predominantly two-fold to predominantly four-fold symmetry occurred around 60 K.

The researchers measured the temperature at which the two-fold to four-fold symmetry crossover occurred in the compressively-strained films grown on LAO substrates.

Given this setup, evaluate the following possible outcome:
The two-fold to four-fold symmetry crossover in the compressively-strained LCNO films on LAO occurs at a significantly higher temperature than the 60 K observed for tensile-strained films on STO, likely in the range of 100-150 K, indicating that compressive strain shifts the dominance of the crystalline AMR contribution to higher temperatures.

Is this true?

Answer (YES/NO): NO